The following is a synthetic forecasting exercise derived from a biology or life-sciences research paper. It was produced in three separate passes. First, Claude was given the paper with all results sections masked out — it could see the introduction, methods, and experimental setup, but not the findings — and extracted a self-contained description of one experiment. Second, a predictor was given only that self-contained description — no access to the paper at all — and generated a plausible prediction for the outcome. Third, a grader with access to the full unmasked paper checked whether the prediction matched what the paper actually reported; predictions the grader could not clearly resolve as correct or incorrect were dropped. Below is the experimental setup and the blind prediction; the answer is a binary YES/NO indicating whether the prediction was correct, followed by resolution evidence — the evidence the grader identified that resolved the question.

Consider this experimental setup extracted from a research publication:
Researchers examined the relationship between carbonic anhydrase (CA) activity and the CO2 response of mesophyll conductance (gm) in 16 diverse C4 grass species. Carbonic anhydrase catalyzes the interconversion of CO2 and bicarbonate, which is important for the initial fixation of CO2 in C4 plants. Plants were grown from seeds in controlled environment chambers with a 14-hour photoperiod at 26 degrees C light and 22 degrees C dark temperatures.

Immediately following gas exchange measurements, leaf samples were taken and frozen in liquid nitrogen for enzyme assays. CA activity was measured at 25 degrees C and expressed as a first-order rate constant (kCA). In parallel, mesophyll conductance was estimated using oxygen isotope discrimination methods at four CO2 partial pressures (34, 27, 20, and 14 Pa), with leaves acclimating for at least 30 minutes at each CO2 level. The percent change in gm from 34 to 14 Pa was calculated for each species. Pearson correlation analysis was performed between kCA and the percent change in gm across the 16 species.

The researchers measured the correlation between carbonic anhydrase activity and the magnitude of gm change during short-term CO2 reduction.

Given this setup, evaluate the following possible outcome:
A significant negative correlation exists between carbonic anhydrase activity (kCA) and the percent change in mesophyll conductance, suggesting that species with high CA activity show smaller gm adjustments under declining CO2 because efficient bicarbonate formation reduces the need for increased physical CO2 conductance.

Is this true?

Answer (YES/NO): NO